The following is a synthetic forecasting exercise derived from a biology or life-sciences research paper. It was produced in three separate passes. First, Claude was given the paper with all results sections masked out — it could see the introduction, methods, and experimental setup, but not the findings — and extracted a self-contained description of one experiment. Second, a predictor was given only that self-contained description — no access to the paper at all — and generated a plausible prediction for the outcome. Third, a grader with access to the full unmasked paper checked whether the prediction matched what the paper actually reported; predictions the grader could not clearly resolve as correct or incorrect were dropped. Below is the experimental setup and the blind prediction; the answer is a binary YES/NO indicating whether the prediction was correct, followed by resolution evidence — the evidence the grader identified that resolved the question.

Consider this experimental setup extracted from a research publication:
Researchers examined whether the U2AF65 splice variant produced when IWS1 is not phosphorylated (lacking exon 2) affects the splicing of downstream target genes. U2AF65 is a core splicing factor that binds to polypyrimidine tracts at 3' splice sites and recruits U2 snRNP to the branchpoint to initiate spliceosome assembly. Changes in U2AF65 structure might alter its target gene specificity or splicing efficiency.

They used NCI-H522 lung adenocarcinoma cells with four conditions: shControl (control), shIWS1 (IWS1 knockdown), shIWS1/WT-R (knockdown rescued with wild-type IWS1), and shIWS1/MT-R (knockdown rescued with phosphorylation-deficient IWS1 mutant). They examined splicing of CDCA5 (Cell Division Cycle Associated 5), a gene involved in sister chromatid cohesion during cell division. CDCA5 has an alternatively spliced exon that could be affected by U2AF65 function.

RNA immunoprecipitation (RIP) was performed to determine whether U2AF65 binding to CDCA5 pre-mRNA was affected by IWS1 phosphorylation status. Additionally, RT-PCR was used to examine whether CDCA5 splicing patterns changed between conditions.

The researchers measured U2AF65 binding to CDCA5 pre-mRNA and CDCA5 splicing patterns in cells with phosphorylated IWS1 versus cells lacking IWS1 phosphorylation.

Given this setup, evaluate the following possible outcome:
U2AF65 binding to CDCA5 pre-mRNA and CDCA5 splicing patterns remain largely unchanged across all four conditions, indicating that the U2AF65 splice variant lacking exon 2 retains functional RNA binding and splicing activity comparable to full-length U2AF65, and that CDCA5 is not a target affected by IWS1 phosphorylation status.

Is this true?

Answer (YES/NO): NO